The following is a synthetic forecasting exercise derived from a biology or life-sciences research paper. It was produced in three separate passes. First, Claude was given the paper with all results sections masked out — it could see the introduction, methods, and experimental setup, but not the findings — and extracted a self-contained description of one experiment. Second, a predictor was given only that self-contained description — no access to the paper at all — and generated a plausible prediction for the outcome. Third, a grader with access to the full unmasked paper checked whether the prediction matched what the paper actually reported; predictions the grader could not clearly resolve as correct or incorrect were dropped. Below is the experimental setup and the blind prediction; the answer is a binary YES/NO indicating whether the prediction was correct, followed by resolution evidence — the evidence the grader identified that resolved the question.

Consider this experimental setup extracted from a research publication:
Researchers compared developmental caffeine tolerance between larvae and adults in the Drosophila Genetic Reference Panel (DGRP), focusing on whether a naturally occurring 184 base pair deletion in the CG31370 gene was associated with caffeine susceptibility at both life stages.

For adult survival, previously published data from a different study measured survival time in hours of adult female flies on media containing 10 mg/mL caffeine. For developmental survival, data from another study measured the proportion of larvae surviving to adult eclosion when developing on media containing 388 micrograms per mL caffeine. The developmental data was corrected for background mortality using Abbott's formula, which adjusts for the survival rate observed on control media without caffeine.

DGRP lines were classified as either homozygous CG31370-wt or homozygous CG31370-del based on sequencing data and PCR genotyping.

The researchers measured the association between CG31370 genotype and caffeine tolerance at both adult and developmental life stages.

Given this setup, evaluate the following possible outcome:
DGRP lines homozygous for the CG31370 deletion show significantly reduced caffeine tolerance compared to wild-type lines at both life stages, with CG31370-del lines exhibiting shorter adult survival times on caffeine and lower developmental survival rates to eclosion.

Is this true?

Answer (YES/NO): NO